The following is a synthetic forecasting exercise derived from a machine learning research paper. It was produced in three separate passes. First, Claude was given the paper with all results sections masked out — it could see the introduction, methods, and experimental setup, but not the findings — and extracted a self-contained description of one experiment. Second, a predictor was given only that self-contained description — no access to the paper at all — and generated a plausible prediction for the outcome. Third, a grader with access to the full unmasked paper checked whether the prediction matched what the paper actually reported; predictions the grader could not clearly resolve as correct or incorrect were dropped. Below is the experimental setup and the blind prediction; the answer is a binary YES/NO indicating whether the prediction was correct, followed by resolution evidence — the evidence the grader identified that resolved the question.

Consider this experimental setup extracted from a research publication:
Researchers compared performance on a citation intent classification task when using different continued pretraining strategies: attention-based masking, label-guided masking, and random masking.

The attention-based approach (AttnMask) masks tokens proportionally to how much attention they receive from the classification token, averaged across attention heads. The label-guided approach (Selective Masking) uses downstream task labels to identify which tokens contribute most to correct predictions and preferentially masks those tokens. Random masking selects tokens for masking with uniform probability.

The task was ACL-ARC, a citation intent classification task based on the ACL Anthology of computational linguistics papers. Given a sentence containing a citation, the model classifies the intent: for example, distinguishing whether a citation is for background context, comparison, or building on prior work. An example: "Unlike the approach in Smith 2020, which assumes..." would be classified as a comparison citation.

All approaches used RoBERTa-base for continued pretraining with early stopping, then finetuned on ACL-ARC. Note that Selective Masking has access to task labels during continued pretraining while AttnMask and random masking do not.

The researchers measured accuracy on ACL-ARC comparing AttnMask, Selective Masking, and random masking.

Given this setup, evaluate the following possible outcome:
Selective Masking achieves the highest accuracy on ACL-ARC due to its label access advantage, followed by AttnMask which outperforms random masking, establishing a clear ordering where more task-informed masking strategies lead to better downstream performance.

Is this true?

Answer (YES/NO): NO